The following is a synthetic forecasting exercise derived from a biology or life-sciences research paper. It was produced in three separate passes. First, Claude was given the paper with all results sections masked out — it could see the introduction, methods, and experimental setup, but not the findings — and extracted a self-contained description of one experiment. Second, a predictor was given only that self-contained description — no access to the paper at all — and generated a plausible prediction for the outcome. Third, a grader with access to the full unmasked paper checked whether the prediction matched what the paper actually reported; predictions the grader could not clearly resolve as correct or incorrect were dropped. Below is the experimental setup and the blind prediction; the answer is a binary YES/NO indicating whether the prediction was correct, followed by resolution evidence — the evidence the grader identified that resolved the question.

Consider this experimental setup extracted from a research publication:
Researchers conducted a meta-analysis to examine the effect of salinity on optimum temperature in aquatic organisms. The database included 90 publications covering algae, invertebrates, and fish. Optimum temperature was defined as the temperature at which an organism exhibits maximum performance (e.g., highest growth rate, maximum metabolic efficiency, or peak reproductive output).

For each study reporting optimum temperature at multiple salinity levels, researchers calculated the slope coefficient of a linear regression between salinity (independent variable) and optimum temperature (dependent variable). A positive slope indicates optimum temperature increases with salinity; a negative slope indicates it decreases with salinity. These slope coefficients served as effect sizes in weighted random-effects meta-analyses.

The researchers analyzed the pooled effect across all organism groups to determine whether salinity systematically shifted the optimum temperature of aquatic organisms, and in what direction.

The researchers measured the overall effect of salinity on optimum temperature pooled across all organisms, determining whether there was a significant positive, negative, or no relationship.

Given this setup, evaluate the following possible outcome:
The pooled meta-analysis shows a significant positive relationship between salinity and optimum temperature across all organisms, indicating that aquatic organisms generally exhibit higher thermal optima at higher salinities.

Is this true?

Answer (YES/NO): NO